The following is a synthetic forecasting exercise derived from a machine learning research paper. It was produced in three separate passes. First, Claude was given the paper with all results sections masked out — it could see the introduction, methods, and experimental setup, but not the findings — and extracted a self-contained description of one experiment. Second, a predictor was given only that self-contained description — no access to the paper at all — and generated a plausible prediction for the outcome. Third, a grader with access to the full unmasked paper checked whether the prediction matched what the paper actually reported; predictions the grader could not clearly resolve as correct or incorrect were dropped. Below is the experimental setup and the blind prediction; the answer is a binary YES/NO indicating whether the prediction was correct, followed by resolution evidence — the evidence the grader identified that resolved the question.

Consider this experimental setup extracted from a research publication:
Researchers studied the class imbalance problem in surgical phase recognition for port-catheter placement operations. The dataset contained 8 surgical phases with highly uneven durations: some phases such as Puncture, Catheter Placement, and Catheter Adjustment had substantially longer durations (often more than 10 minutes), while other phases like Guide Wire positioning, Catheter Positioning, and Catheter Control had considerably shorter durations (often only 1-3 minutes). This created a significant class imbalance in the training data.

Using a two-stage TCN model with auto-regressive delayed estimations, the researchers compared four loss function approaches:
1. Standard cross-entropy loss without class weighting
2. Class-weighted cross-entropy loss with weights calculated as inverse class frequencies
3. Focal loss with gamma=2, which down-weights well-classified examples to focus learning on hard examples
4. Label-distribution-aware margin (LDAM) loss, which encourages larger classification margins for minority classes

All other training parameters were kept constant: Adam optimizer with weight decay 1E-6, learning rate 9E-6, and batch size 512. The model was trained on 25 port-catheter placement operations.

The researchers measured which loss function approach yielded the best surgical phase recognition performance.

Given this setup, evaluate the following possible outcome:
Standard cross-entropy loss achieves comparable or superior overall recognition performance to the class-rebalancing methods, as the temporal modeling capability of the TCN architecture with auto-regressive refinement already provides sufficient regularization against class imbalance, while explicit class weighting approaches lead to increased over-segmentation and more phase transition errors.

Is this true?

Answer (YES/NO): NO